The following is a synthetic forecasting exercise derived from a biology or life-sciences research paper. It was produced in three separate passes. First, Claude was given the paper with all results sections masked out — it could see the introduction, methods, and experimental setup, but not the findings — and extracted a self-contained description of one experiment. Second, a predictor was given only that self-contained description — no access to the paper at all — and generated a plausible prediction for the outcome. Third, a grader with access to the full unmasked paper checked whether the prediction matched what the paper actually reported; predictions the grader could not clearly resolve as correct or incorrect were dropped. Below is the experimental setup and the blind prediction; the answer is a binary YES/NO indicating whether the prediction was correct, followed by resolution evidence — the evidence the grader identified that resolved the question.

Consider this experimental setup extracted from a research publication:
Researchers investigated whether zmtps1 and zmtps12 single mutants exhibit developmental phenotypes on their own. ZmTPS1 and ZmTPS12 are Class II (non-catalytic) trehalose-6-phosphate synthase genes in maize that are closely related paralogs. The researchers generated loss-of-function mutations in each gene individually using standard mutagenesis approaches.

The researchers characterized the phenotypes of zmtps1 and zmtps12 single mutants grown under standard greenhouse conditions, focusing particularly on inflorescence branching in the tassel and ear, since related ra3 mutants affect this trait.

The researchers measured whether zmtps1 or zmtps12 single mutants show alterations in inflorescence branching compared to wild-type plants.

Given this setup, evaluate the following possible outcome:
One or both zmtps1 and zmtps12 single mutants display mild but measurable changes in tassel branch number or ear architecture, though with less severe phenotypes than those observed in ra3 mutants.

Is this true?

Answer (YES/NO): NO